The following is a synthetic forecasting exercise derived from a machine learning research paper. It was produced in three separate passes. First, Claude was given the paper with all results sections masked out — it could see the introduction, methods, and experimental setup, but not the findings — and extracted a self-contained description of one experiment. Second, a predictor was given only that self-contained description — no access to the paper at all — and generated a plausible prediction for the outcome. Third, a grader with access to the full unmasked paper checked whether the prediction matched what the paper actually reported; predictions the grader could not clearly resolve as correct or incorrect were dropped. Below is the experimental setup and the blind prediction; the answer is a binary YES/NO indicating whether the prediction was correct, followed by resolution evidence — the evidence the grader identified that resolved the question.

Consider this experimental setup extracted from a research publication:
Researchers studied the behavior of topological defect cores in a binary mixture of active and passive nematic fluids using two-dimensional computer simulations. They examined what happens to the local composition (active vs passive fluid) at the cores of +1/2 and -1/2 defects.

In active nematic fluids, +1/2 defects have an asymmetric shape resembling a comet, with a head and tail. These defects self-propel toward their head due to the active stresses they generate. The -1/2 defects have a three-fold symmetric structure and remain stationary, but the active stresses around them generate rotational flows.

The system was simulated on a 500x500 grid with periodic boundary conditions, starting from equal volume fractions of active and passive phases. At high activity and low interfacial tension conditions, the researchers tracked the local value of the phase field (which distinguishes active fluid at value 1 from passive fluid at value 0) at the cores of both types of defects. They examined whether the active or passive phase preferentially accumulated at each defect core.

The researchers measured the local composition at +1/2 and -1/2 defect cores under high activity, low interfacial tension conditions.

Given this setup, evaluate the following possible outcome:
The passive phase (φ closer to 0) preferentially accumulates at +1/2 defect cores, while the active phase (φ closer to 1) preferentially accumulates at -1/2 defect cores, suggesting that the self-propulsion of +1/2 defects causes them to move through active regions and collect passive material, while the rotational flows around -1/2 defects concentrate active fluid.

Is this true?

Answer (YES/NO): NO